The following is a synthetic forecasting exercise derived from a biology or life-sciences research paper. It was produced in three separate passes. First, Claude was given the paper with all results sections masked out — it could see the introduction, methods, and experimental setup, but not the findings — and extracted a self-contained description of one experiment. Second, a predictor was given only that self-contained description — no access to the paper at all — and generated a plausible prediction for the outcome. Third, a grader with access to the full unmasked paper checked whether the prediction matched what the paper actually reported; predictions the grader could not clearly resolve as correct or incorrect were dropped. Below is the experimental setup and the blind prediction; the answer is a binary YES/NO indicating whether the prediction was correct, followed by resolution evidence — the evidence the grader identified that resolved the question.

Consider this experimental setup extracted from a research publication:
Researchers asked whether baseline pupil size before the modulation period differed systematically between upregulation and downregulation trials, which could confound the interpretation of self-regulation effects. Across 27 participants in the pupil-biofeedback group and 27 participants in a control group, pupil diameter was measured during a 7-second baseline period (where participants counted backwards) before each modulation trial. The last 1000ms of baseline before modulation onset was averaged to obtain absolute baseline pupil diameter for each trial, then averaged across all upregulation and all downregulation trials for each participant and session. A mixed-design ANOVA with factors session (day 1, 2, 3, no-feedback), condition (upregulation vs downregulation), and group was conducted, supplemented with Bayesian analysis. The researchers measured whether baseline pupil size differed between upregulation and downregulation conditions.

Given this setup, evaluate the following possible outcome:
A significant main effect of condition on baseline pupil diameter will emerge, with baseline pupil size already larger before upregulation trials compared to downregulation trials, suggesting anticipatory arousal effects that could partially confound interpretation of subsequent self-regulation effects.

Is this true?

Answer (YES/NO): NO